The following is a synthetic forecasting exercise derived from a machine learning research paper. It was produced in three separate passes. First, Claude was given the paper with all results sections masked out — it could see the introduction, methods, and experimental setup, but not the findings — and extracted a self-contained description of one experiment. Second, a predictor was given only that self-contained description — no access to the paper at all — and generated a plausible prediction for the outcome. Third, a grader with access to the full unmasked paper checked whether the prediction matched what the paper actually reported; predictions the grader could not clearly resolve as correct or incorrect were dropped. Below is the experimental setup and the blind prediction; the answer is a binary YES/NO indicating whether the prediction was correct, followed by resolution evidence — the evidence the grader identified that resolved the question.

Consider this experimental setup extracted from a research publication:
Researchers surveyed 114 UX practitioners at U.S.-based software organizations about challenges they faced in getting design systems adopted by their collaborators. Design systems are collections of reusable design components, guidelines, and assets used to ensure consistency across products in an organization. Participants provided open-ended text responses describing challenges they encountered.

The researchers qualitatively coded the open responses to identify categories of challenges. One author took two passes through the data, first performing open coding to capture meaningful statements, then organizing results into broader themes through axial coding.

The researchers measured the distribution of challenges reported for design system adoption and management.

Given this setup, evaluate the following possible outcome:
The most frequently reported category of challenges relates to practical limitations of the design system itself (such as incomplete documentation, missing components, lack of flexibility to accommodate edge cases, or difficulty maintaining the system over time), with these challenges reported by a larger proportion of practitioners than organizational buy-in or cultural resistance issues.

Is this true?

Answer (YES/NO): YES